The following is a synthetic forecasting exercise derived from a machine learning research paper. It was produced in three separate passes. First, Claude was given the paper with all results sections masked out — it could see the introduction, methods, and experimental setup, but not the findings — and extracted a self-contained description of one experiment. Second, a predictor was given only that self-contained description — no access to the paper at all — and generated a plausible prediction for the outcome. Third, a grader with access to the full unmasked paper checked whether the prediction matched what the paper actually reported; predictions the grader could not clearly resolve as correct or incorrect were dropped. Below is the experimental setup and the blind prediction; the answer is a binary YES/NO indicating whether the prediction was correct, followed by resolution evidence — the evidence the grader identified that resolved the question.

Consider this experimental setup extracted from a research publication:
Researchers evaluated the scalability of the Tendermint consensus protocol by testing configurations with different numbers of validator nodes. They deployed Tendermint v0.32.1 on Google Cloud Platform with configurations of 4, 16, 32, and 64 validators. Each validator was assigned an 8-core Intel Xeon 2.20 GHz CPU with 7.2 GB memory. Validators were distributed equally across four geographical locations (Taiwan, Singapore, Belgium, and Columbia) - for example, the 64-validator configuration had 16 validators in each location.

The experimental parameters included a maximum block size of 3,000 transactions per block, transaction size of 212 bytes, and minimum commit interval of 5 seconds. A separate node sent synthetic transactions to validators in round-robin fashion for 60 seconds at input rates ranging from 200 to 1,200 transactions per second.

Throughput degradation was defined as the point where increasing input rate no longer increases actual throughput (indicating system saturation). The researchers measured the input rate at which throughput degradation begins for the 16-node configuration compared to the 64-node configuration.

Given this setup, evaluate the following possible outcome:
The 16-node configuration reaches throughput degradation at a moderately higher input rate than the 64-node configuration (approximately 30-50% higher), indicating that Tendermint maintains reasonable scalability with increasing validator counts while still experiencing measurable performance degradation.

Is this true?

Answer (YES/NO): NO